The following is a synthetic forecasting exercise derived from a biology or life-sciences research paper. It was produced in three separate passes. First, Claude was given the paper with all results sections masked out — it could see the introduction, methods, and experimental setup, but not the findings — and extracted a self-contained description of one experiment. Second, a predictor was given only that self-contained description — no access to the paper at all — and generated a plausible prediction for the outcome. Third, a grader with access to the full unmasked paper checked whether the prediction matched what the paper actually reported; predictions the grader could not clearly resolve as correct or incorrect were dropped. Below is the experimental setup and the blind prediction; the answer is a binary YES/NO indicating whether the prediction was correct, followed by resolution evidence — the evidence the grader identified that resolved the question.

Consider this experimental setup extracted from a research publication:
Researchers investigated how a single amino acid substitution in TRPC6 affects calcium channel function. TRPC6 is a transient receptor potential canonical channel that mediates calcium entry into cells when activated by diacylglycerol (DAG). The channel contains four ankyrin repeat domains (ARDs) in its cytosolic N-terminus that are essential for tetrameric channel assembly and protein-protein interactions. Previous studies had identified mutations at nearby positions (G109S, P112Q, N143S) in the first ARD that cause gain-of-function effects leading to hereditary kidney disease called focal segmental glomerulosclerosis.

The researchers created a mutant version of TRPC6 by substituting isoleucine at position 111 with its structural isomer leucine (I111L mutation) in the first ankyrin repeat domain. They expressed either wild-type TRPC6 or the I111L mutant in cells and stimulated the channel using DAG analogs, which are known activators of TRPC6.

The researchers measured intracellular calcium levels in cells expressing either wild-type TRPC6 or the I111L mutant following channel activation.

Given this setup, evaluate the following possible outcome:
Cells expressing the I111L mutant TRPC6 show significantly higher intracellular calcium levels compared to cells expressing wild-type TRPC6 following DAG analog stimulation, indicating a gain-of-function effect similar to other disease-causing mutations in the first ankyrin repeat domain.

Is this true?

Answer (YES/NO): NO